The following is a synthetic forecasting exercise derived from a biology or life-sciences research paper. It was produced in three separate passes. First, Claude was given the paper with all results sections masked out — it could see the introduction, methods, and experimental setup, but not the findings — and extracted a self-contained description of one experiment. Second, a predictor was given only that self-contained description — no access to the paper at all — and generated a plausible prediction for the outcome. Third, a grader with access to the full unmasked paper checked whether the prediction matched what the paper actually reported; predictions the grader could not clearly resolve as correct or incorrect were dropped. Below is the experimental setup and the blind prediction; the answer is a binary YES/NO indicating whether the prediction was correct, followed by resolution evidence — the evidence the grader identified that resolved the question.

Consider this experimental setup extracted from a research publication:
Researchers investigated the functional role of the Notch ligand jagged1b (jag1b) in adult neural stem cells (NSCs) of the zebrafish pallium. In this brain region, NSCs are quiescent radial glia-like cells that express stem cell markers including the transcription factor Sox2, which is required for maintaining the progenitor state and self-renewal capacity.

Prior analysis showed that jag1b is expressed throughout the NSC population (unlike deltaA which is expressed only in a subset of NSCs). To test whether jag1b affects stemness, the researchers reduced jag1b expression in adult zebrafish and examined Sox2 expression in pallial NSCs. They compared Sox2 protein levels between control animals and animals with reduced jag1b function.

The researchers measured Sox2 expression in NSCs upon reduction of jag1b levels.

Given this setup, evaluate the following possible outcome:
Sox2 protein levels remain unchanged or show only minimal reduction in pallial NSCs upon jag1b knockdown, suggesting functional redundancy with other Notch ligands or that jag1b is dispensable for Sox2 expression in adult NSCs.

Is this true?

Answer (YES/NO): NO